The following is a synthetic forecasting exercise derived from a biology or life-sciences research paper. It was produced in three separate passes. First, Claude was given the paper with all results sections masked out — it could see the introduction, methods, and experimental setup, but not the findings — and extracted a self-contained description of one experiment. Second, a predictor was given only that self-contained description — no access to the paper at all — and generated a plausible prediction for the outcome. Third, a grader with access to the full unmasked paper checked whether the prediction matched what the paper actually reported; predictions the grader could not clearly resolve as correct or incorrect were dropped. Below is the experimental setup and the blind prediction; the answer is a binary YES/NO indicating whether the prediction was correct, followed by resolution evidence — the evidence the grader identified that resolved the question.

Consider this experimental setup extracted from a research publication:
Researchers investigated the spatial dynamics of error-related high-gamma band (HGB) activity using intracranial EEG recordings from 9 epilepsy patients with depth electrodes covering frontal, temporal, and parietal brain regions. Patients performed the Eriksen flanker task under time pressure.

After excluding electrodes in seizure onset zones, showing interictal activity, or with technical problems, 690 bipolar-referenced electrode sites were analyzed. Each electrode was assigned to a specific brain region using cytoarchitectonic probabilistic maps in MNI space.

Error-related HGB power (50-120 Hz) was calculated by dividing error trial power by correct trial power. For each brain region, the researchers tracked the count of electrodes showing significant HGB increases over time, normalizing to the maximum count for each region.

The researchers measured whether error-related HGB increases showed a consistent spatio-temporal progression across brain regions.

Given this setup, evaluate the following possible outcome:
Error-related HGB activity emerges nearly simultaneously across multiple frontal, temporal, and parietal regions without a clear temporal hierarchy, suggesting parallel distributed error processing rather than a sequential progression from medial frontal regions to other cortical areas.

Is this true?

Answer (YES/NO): NO